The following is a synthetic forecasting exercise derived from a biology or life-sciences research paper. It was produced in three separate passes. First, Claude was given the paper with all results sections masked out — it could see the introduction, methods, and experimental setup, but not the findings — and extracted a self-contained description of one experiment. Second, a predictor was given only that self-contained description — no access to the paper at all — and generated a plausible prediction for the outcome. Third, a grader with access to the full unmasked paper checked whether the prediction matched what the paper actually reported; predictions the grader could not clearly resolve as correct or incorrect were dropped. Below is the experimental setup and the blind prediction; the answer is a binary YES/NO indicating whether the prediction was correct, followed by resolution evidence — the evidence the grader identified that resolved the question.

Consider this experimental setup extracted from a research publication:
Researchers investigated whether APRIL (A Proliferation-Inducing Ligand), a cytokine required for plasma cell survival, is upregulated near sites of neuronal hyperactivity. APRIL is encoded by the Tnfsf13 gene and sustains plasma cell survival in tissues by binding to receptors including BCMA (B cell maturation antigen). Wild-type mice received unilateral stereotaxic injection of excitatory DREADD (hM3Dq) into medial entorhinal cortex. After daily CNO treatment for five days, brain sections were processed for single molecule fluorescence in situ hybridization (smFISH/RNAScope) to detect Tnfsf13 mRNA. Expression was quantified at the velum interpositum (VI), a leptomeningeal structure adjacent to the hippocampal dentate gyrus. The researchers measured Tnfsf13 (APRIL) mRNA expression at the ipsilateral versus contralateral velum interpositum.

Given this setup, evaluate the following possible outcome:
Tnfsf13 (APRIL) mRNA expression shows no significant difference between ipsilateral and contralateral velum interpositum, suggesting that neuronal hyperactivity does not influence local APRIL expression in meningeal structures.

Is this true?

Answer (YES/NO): NO